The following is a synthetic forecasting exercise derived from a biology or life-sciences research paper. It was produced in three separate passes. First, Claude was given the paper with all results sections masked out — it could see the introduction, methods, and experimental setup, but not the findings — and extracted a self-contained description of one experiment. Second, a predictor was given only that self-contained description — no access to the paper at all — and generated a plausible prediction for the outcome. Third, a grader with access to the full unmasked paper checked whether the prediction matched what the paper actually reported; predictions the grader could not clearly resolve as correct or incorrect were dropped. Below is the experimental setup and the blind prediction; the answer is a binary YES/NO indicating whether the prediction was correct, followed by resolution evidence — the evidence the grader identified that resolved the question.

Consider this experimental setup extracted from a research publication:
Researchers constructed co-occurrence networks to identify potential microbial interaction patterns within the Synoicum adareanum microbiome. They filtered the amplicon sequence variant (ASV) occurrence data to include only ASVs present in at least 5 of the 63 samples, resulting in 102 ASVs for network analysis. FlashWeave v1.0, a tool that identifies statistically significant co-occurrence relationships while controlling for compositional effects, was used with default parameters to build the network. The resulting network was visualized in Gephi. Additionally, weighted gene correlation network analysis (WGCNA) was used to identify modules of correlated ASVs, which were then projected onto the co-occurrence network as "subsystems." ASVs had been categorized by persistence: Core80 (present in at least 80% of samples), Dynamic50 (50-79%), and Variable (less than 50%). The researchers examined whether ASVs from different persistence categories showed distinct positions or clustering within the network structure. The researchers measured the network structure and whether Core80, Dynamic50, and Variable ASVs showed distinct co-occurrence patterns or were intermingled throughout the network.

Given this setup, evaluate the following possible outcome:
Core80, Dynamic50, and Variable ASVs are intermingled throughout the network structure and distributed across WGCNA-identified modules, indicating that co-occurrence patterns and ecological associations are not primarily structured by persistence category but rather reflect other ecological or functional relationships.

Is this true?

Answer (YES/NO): NO